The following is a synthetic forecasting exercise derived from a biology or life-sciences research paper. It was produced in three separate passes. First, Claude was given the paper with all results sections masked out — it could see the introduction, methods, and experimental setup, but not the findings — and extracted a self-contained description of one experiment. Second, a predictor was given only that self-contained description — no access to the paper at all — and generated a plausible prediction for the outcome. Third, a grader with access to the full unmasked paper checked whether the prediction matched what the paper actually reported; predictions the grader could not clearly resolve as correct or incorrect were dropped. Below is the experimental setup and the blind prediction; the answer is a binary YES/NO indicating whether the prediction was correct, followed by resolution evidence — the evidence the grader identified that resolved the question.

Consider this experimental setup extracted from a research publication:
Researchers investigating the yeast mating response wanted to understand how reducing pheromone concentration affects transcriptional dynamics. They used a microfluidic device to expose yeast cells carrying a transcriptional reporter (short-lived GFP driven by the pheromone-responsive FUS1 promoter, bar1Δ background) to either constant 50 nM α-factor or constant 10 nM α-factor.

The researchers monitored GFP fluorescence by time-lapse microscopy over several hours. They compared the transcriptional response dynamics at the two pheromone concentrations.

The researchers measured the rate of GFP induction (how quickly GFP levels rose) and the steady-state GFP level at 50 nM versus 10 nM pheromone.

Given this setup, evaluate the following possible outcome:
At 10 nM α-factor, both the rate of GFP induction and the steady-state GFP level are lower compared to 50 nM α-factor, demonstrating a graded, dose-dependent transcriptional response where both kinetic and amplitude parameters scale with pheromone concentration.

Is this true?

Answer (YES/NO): NO